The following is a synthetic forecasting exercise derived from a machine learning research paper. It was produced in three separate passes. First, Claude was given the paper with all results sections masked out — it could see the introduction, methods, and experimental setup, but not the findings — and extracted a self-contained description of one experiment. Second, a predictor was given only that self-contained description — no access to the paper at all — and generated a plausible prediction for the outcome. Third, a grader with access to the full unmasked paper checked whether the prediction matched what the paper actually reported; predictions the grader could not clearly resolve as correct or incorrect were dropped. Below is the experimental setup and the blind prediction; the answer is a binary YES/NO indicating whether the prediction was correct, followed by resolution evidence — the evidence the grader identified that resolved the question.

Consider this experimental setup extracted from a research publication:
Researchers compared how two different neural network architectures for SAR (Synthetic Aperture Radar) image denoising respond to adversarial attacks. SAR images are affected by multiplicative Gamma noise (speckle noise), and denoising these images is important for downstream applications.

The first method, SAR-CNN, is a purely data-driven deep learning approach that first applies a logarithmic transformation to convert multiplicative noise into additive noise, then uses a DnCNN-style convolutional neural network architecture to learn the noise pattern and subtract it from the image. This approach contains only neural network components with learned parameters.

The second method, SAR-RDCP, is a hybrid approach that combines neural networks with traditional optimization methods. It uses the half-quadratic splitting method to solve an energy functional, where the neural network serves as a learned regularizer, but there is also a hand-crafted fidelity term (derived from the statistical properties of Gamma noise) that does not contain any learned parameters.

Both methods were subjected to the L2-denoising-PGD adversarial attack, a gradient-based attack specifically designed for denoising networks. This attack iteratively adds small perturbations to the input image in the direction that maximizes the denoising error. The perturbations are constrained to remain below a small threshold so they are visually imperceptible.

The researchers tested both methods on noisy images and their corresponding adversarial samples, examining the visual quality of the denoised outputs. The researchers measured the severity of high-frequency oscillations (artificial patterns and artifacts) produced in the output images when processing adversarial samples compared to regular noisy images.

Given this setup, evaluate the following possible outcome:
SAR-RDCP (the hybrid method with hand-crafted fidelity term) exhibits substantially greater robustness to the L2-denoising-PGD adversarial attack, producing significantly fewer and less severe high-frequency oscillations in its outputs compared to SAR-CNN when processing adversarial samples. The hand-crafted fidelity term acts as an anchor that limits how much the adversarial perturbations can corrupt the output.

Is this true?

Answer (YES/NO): YES